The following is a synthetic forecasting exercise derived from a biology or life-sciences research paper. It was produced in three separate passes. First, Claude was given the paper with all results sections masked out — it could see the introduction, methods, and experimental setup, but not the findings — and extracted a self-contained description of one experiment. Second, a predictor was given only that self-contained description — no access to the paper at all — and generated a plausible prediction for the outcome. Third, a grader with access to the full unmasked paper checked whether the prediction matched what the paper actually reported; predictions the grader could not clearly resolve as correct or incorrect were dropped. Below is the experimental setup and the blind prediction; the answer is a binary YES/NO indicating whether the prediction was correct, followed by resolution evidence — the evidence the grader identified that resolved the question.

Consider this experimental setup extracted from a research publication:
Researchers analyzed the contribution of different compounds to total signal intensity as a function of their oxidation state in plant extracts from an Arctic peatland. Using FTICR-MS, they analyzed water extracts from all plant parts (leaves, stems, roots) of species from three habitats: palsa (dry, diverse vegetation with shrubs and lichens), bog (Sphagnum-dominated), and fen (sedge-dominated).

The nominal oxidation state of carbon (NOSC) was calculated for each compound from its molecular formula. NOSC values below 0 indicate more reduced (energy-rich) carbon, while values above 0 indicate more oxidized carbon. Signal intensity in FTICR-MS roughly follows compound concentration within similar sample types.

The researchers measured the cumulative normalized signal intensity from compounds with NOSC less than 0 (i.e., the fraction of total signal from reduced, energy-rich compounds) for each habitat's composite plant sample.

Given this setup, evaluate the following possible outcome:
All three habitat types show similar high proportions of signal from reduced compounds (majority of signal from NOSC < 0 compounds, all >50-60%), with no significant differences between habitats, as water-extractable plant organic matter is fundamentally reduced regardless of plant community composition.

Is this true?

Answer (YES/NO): NO